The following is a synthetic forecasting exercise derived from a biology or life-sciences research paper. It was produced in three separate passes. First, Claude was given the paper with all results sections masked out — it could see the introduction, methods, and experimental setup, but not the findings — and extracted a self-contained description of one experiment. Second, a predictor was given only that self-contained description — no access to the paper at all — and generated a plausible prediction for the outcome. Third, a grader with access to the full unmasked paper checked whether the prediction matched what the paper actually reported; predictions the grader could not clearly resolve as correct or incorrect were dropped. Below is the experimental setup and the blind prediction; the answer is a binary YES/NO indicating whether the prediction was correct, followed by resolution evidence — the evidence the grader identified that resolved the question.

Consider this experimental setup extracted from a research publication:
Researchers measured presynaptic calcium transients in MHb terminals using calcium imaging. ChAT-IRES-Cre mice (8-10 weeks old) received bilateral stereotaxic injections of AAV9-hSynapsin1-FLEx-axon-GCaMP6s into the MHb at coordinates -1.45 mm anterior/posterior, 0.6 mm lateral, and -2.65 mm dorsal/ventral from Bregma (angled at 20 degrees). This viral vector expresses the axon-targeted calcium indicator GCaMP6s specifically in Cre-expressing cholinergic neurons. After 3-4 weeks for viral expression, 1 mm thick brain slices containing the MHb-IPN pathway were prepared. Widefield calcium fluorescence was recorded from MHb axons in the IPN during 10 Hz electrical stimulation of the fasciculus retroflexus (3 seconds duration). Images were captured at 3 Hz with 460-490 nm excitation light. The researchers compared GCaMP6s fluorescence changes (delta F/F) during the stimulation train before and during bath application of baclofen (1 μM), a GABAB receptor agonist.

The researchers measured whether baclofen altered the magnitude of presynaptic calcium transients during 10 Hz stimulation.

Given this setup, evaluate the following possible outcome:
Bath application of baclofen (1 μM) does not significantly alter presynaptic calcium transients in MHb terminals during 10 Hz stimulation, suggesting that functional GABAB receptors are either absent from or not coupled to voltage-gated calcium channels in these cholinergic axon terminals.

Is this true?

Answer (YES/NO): NO